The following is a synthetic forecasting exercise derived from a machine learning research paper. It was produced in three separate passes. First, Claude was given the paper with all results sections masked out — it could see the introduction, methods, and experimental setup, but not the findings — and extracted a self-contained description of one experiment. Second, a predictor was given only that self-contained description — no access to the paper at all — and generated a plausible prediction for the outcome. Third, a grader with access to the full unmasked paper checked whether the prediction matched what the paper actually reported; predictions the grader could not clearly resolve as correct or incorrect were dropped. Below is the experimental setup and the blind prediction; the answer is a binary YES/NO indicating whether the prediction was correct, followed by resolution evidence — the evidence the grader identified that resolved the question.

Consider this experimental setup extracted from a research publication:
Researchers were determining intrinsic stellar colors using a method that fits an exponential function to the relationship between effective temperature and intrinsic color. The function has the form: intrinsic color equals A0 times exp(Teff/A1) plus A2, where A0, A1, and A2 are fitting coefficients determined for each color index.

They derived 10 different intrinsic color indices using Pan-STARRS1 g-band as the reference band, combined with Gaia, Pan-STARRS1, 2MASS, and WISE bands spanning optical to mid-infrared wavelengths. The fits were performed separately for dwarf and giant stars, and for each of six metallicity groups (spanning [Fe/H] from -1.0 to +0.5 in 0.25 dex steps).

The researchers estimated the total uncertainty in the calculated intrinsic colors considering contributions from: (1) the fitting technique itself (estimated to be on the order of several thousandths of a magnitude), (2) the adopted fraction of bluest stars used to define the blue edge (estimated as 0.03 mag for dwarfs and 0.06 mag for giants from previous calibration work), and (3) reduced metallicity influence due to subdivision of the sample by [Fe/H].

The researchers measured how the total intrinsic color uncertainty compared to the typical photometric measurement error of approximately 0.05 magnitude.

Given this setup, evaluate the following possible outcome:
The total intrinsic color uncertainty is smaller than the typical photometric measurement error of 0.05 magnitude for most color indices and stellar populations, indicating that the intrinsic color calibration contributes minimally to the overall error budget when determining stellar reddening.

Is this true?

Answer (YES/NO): NO